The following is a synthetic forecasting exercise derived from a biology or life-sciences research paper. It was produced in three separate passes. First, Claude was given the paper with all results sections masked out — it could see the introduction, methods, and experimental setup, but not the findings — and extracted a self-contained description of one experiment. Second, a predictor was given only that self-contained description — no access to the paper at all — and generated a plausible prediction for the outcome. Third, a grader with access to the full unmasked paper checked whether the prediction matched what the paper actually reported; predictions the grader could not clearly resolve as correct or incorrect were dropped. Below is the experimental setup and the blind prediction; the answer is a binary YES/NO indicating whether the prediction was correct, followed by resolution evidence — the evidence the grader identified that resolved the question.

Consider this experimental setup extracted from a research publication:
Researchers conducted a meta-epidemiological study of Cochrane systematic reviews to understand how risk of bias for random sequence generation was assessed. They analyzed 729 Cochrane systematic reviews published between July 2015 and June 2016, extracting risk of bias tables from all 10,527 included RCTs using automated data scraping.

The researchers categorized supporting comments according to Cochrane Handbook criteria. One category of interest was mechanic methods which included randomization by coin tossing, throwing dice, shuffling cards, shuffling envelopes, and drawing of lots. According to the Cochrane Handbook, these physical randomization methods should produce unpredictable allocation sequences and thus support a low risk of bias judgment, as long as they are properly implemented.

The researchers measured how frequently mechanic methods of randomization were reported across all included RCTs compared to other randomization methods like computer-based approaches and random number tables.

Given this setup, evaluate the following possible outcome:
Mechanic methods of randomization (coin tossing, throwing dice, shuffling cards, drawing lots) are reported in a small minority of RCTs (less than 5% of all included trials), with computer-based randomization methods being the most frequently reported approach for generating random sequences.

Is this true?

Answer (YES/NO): YES